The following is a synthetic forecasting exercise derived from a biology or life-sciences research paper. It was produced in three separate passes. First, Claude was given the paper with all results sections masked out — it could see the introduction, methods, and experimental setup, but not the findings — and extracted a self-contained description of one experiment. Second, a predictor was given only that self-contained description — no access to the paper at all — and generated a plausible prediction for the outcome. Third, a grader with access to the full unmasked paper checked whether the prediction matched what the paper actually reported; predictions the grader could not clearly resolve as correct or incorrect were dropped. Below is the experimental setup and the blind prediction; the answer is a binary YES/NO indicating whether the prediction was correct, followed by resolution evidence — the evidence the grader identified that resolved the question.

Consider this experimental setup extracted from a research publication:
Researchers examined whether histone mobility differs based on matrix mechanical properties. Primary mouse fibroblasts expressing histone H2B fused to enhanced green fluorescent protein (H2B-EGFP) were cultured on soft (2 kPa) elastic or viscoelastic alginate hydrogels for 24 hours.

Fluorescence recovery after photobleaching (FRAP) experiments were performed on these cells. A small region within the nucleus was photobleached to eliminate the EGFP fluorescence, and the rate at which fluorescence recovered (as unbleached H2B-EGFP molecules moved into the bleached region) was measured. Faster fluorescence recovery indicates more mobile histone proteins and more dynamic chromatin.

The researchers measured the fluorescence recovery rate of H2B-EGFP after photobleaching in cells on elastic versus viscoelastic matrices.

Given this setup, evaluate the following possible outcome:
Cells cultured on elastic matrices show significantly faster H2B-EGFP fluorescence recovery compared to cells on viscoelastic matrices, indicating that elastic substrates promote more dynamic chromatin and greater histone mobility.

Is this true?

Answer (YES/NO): NO